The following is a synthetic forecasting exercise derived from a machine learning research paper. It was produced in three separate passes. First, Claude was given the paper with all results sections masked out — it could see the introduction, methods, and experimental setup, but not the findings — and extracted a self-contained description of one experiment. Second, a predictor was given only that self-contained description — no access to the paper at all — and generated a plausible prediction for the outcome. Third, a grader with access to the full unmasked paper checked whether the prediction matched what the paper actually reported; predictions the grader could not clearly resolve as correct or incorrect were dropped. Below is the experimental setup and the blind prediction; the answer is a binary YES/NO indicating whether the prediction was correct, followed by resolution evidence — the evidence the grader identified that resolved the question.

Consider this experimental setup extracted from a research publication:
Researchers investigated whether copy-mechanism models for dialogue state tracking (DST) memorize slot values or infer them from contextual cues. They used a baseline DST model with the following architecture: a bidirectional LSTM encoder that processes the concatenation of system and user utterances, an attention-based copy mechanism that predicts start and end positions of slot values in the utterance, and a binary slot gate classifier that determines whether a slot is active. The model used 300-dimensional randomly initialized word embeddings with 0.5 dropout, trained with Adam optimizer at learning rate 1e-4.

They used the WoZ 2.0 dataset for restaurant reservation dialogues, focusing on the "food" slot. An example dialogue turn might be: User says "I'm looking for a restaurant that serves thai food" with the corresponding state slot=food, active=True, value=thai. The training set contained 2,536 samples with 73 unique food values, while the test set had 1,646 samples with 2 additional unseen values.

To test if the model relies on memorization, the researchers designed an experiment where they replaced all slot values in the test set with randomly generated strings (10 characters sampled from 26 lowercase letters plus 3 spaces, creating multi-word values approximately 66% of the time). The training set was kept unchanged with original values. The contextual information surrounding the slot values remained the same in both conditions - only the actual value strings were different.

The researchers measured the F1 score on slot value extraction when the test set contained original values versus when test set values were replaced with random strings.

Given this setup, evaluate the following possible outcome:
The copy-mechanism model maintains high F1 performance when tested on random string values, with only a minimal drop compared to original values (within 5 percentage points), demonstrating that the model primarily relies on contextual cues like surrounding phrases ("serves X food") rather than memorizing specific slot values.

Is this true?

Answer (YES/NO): NO